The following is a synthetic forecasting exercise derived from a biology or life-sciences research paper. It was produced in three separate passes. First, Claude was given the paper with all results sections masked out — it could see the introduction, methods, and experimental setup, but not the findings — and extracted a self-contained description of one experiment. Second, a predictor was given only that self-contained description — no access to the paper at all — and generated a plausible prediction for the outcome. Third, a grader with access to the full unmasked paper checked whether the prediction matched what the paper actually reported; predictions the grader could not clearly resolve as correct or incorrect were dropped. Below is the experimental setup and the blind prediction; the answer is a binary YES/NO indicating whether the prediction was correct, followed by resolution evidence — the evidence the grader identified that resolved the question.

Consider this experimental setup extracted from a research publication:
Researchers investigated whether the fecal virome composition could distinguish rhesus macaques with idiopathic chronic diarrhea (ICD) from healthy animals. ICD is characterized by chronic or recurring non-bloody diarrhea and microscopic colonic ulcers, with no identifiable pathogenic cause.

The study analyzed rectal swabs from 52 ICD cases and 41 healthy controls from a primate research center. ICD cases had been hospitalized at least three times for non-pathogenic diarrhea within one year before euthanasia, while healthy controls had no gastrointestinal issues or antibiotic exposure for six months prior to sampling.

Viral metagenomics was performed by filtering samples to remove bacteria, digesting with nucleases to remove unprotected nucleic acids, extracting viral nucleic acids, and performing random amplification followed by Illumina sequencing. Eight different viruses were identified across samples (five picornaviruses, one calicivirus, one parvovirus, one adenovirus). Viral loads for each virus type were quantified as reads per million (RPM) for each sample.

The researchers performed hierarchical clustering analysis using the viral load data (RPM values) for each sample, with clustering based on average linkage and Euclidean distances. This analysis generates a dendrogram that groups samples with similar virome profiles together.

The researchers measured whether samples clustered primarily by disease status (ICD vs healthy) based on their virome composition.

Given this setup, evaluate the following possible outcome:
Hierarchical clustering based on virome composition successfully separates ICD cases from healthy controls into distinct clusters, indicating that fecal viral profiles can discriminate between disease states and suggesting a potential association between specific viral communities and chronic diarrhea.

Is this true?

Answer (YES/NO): NO